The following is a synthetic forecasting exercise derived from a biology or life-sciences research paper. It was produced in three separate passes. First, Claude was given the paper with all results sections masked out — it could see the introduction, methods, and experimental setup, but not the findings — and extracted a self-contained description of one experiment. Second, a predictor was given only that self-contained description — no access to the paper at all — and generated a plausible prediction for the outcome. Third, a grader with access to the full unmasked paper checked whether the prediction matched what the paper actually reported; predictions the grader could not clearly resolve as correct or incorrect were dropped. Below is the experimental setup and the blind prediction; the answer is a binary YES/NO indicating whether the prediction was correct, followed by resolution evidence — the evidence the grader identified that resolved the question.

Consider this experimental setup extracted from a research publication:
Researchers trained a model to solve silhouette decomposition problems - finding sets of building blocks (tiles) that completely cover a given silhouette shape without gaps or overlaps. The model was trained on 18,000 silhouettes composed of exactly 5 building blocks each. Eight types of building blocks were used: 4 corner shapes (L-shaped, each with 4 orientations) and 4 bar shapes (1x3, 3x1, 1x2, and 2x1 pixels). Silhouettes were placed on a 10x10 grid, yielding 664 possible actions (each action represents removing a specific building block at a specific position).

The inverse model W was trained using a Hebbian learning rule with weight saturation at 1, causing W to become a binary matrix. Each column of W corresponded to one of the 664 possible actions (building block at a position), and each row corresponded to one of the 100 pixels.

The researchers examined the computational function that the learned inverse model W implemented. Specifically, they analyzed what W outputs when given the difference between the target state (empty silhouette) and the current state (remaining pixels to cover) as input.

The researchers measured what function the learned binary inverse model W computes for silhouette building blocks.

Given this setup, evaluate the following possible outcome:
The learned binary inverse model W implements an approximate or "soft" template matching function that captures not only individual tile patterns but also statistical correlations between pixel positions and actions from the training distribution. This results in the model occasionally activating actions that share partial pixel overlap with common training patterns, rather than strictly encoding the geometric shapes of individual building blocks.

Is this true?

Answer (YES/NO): NO